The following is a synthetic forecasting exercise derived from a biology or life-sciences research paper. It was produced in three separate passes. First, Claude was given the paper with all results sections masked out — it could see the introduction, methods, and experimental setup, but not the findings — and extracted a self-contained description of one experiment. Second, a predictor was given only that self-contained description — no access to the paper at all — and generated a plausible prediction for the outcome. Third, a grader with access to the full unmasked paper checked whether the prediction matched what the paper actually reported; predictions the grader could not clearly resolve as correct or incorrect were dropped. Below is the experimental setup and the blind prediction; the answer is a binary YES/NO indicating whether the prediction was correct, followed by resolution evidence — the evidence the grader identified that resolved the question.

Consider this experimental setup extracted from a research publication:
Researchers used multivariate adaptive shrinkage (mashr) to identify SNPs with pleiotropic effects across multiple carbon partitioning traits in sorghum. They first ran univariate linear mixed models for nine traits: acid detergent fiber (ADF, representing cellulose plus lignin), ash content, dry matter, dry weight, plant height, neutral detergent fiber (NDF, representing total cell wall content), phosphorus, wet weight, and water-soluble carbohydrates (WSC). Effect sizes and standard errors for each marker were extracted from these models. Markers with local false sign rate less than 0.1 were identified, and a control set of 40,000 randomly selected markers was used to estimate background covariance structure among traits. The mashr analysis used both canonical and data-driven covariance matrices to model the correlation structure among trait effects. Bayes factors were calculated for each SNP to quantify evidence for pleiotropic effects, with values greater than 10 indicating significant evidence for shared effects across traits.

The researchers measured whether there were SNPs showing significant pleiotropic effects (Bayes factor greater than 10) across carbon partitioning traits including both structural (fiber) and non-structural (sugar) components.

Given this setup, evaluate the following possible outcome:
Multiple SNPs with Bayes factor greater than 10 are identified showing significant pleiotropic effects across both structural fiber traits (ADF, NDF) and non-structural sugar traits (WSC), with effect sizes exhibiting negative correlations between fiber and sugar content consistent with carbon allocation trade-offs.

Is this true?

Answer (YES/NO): YES